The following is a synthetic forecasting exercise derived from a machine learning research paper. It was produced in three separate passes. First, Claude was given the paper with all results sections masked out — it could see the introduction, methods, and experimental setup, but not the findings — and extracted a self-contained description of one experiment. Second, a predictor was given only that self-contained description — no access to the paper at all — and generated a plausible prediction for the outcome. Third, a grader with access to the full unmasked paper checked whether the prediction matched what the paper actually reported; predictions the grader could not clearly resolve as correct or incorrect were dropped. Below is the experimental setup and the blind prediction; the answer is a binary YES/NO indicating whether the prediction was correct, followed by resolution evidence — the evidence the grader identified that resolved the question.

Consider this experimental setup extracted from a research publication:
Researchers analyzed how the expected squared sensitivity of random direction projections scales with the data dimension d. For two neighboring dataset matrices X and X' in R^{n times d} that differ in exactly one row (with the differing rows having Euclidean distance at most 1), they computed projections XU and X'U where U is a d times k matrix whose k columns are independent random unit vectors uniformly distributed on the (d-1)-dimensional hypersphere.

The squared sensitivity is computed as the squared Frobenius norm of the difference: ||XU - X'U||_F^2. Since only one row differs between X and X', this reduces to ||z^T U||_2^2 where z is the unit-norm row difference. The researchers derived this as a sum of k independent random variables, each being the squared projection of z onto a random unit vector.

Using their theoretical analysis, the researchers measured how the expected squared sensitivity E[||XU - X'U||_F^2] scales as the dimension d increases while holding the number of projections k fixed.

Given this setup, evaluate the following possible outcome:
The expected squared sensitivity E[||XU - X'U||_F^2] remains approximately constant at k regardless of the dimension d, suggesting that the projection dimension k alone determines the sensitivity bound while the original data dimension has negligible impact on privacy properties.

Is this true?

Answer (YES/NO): NO